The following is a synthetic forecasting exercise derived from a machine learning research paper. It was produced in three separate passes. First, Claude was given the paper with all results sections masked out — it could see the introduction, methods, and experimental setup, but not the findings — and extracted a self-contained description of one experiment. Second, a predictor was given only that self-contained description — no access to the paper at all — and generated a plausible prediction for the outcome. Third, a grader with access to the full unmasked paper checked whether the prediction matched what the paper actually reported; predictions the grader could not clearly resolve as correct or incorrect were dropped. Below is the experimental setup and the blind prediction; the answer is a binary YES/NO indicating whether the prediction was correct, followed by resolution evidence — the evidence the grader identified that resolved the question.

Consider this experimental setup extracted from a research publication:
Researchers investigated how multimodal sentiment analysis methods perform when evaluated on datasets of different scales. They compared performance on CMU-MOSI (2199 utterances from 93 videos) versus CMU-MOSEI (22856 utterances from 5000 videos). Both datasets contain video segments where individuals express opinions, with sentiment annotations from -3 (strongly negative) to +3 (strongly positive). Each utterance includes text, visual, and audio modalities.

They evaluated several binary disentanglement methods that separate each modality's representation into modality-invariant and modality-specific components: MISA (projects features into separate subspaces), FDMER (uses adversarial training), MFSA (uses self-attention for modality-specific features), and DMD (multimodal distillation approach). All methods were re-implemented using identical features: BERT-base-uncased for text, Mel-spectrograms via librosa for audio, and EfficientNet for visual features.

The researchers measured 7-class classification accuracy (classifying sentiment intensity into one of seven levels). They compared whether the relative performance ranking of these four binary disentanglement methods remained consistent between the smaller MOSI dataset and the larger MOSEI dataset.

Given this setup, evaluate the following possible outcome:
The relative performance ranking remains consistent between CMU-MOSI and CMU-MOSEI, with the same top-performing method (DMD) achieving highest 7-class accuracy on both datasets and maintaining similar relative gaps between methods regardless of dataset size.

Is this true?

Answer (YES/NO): NO